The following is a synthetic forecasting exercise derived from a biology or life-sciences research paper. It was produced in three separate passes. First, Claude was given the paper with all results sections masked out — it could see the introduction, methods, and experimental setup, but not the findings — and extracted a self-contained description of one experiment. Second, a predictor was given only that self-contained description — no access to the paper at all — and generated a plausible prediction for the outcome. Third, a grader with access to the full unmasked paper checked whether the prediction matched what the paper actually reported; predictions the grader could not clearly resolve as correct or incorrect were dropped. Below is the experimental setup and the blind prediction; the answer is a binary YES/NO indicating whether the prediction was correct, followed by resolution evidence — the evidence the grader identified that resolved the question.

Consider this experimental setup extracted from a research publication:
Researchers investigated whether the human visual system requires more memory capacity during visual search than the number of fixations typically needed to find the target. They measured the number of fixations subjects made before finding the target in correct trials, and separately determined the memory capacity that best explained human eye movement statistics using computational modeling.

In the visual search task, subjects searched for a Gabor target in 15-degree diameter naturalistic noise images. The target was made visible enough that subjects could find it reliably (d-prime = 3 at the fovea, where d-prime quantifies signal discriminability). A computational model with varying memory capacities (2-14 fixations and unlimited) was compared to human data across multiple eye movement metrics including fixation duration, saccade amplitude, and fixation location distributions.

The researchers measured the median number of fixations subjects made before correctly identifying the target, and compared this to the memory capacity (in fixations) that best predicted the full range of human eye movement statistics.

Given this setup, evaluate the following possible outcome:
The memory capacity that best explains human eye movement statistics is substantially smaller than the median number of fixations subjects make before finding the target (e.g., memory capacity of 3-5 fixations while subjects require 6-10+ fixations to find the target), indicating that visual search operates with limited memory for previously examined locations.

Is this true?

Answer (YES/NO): NO